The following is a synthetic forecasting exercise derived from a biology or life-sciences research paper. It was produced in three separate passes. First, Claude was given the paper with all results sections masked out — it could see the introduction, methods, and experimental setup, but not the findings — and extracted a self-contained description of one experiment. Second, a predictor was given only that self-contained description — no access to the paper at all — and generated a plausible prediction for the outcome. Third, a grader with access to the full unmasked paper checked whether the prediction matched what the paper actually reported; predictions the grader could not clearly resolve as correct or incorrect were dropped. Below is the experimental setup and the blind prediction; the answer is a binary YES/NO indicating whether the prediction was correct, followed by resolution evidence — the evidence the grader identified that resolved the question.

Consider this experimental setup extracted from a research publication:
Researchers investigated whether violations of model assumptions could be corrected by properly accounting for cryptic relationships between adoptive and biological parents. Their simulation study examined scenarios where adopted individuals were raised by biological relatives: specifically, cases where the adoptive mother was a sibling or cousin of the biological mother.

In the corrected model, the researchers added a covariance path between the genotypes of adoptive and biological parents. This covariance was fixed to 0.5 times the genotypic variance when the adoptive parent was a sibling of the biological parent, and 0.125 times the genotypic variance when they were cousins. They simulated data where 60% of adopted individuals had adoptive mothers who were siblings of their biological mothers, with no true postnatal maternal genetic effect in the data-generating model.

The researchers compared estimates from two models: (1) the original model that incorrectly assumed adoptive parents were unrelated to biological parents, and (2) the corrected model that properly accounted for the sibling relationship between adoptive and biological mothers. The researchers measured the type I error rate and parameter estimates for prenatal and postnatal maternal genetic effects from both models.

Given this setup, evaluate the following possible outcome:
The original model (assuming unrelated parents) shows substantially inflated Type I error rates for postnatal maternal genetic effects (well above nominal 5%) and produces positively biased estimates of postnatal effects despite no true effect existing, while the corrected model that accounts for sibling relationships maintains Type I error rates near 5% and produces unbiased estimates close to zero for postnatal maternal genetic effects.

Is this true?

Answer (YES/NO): NO